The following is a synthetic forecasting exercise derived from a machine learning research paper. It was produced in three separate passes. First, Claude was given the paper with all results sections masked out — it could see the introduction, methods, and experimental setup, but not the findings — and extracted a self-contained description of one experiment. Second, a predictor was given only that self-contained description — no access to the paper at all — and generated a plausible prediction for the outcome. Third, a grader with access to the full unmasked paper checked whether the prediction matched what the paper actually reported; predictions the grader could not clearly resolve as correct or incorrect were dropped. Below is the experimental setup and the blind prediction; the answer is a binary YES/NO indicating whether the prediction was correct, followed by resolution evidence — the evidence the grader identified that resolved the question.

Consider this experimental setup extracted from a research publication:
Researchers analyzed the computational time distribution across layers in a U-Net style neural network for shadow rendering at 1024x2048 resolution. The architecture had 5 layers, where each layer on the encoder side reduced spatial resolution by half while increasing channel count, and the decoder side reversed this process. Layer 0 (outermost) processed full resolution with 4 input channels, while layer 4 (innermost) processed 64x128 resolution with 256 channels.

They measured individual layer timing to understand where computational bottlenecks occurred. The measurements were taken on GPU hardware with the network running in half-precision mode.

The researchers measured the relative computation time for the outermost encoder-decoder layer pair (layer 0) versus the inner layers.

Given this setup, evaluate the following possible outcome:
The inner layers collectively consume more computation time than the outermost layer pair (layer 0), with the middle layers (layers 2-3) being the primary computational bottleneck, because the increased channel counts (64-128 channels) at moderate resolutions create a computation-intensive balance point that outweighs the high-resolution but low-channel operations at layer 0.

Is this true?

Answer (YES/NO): NO